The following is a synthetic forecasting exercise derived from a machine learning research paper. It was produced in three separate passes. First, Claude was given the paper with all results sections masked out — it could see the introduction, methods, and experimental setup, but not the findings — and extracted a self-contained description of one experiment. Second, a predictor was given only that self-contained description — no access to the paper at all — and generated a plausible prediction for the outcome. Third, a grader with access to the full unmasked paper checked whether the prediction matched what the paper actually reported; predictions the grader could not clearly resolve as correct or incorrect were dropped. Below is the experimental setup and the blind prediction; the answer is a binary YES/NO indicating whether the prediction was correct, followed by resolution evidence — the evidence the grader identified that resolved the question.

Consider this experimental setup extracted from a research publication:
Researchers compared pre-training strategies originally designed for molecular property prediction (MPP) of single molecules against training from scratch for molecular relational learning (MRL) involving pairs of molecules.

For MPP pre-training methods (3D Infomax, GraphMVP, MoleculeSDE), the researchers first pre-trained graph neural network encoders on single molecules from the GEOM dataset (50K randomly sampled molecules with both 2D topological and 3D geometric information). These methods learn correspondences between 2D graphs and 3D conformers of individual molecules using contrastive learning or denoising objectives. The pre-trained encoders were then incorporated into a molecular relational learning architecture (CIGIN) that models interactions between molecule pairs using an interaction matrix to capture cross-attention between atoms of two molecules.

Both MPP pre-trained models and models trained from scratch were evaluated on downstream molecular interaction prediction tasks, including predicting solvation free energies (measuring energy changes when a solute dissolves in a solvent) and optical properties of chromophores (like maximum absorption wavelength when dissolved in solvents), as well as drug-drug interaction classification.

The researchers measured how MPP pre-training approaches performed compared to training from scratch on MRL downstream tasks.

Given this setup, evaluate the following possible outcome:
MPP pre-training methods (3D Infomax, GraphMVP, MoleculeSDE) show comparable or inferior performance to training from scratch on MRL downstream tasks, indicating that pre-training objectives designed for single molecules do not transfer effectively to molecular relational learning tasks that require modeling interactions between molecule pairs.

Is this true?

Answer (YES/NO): YES